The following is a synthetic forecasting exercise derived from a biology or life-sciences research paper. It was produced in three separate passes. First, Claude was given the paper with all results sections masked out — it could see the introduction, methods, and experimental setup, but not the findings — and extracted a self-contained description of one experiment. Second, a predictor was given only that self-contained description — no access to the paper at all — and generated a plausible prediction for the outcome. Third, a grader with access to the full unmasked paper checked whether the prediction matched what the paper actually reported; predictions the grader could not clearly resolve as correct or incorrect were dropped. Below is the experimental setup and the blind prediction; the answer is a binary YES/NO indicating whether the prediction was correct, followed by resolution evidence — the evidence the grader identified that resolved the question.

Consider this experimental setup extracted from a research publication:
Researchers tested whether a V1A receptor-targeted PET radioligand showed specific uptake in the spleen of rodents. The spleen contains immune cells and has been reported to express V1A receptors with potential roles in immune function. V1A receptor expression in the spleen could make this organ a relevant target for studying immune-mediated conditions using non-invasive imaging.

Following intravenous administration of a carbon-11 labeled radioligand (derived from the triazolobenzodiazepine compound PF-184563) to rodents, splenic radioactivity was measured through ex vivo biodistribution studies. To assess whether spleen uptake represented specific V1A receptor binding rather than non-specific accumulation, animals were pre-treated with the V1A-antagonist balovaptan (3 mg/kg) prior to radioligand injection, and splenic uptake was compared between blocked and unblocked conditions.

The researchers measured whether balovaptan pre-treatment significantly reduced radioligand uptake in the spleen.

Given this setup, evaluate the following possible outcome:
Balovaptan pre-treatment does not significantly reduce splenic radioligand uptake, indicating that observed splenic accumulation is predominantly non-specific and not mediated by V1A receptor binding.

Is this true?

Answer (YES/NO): NO